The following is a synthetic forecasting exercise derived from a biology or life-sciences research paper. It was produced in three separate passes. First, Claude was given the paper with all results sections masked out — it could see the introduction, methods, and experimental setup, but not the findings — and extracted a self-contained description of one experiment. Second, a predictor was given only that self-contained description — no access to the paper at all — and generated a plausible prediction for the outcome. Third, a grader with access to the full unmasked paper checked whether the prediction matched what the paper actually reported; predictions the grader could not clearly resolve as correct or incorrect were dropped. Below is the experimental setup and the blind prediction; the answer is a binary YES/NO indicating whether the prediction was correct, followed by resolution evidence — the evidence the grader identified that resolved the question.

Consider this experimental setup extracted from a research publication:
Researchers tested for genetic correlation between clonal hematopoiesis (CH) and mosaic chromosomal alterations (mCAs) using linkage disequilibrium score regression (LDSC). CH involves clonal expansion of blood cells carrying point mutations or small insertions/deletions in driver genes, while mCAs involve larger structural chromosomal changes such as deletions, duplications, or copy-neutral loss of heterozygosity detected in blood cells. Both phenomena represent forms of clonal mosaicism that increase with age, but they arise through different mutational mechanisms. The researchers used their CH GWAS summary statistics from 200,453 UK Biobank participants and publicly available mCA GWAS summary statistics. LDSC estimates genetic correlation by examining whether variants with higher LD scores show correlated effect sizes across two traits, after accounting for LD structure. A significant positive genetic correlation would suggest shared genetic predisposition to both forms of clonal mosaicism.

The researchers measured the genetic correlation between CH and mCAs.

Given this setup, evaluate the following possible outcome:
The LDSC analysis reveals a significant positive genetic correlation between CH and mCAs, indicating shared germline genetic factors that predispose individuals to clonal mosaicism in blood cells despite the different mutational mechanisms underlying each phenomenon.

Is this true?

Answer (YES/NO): YES